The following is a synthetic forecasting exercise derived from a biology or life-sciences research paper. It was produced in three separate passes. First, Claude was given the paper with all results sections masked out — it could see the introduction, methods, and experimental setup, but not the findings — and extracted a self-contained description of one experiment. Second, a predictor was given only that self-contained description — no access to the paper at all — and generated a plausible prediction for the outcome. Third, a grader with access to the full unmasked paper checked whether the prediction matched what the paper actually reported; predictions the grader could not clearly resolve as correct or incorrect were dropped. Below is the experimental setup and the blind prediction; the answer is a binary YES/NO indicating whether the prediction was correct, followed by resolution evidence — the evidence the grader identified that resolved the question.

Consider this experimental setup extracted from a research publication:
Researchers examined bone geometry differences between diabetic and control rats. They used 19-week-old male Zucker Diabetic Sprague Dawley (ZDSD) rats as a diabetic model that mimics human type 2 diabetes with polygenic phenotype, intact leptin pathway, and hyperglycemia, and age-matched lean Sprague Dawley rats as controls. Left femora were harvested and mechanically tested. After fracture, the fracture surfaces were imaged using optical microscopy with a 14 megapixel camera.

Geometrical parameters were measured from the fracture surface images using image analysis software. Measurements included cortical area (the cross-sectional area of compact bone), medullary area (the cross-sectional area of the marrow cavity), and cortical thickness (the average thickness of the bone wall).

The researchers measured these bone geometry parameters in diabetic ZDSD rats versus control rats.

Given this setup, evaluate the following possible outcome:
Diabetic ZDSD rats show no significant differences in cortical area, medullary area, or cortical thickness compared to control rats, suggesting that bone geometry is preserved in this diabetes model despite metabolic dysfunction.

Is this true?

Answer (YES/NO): NO